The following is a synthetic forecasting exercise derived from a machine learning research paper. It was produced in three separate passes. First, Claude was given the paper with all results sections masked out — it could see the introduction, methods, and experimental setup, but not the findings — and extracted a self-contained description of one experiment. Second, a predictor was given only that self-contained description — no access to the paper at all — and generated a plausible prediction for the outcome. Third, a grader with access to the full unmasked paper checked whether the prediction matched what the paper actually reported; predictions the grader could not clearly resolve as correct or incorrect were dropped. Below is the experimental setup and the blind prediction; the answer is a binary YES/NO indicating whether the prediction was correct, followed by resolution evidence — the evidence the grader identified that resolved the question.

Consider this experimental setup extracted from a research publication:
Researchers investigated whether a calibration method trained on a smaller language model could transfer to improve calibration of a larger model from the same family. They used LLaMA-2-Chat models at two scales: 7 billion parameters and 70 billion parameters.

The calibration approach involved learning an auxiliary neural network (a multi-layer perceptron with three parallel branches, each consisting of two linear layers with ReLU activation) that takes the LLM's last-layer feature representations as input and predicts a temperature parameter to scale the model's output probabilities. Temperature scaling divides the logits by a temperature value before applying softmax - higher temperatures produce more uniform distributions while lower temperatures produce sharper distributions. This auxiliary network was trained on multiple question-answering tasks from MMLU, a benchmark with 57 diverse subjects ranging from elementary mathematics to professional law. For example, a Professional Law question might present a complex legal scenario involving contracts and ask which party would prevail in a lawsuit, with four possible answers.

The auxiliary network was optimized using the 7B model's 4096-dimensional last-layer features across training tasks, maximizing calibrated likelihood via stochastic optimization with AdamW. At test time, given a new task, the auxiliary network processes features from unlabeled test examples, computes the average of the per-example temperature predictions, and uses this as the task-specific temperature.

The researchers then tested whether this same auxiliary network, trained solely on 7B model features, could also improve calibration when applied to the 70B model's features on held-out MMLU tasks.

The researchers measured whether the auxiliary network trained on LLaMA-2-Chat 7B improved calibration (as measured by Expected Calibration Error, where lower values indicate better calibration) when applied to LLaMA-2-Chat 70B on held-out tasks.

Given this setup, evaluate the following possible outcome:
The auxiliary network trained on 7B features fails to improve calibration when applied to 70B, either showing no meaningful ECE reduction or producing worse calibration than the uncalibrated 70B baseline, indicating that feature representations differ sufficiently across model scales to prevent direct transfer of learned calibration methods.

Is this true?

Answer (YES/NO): NO